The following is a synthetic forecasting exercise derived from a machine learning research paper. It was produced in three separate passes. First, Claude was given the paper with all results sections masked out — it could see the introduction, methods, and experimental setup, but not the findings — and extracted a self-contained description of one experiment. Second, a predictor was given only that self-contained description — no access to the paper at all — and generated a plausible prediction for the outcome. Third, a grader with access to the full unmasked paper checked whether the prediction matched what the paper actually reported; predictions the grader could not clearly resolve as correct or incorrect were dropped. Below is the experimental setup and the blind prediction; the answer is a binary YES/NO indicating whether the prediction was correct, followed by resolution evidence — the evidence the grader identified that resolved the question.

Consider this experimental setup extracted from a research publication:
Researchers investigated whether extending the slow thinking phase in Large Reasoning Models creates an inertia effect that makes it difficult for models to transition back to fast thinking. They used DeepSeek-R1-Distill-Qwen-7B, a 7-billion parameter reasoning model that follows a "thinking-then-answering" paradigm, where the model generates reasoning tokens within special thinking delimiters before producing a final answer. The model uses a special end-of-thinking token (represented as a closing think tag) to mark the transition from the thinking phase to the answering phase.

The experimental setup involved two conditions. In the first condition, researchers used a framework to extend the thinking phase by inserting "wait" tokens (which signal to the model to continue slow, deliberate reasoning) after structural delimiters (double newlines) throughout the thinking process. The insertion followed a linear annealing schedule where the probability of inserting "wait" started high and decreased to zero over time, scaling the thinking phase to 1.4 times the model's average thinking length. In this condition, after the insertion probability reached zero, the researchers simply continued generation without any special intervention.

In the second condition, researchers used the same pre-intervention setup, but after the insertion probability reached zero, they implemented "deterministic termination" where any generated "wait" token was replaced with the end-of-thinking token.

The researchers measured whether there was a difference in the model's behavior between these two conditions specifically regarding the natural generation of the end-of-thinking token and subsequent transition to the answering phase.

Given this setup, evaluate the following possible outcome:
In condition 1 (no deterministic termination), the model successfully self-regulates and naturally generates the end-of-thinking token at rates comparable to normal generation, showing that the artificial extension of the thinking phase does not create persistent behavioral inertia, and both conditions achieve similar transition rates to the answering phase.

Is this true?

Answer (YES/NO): NO